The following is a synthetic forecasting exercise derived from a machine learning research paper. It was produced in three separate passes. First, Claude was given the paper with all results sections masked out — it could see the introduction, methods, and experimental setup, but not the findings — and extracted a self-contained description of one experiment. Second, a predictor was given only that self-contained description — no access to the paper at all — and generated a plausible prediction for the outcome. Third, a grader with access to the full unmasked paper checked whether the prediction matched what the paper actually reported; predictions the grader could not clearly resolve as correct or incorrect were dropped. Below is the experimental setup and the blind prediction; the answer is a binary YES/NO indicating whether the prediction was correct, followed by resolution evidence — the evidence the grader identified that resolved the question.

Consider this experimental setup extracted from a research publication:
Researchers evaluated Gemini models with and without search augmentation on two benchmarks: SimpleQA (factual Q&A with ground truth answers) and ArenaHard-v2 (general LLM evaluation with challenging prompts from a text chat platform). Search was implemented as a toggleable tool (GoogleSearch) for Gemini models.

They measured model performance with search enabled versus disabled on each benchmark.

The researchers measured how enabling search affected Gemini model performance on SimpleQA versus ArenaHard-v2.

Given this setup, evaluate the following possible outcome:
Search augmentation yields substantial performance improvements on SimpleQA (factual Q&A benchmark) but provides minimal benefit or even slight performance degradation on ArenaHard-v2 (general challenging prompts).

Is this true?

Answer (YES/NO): YES